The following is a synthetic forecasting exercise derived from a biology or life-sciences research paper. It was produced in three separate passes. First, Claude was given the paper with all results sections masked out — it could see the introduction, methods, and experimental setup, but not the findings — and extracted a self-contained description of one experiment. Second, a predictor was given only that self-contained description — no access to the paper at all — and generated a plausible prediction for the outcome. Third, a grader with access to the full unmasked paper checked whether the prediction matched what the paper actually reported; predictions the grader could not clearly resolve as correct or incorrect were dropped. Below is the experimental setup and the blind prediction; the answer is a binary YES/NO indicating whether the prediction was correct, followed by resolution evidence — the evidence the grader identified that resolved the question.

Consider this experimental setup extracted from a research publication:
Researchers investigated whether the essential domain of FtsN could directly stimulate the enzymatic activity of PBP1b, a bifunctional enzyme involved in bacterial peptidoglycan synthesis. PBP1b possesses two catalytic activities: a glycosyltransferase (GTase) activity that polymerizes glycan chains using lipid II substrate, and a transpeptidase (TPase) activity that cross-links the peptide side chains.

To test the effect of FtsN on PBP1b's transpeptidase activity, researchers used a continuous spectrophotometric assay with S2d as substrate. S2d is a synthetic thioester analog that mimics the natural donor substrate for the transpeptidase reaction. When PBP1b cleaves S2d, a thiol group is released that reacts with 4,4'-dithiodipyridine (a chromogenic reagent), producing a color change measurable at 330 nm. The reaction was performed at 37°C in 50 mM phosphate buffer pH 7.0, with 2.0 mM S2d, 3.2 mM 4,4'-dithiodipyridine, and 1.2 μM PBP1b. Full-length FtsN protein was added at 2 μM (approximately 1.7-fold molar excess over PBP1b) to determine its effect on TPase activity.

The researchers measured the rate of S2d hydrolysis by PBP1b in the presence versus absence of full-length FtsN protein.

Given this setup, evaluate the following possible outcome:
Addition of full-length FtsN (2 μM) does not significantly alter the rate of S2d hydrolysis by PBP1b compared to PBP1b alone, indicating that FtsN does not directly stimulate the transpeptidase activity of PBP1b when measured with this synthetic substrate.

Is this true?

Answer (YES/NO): YES